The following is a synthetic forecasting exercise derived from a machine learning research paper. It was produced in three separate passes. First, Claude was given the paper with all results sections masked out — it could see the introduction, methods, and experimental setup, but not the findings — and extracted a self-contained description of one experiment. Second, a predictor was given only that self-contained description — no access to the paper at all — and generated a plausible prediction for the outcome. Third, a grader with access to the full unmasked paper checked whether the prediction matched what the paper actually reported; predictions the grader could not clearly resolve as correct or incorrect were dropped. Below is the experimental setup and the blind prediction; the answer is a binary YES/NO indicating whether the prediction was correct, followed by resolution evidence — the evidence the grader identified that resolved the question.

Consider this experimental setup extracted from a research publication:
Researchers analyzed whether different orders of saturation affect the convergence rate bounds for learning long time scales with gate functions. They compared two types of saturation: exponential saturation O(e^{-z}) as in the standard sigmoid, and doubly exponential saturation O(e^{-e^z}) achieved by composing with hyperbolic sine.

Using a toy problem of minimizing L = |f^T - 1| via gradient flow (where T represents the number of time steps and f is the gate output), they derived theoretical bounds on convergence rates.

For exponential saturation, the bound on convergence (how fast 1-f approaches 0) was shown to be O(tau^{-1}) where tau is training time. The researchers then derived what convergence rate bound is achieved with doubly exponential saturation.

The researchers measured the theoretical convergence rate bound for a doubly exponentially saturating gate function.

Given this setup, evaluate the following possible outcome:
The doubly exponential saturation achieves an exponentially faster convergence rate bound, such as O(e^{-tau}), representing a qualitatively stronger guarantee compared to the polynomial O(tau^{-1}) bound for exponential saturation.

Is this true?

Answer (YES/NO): NO